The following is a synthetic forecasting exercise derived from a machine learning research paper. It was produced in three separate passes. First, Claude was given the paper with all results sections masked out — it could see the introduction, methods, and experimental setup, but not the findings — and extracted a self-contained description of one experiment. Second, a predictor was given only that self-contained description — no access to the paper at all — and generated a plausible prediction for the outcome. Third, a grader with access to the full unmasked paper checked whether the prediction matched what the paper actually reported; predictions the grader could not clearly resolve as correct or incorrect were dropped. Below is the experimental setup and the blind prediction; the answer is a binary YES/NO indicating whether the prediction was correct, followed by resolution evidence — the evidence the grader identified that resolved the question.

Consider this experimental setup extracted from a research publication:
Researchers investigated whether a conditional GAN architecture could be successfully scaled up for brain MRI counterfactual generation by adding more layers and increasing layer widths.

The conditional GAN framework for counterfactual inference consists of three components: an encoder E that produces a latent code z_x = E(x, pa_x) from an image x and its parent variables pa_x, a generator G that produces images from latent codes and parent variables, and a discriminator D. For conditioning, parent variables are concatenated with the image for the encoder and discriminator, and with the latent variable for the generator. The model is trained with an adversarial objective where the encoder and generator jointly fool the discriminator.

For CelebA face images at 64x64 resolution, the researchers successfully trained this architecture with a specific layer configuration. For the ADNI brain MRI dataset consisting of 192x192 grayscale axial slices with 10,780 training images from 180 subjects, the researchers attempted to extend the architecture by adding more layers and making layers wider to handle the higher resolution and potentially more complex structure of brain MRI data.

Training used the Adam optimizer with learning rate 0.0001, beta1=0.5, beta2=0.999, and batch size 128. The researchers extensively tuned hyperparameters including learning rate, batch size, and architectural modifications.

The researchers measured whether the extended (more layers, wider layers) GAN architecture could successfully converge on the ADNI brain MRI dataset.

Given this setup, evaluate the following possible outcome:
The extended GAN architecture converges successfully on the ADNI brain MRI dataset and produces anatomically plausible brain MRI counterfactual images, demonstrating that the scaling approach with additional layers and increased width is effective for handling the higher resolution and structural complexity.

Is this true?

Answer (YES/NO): NO